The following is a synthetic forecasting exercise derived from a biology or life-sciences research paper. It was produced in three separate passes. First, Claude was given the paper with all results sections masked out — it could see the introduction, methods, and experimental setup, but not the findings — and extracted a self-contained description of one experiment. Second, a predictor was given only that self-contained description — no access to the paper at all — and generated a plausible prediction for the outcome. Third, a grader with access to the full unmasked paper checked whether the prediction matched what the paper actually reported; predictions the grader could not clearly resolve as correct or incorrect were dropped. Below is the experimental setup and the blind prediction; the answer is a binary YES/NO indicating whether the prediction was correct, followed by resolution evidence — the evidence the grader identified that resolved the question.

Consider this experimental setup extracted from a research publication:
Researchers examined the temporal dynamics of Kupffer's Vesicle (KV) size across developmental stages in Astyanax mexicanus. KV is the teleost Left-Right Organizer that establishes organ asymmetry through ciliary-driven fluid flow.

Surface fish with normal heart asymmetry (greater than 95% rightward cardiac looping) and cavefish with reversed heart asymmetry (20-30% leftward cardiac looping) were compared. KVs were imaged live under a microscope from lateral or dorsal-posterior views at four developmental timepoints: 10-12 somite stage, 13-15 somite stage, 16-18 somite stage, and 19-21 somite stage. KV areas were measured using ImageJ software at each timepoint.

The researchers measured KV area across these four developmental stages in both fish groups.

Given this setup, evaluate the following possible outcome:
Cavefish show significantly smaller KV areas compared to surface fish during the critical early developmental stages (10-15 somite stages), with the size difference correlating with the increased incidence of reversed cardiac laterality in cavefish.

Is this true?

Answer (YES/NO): NO